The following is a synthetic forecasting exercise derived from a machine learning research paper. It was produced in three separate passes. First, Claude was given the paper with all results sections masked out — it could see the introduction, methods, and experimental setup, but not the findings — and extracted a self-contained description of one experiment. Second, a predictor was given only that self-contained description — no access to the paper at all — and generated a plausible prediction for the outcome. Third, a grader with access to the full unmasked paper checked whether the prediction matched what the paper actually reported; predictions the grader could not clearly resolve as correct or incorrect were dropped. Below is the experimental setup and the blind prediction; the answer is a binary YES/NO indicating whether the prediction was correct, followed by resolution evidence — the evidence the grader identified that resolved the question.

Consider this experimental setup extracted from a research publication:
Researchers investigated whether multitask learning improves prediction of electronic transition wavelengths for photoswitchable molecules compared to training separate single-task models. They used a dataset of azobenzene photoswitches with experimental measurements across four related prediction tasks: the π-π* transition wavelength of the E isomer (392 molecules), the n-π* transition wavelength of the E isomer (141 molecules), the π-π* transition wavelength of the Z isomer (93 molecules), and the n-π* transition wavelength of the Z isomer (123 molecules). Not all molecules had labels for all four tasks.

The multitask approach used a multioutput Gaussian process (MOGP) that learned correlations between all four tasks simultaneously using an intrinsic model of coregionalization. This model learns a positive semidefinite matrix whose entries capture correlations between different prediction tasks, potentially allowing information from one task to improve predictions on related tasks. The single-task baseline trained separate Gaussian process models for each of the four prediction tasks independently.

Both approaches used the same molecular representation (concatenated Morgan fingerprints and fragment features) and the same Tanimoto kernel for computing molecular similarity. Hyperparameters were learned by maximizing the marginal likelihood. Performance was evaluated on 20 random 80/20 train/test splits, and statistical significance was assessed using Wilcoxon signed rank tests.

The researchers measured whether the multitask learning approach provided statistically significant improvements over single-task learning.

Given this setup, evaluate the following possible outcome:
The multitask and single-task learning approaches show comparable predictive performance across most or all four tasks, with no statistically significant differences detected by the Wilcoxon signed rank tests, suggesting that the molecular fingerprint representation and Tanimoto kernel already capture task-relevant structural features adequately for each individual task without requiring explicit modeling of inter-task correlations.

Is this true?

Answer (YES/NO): YES